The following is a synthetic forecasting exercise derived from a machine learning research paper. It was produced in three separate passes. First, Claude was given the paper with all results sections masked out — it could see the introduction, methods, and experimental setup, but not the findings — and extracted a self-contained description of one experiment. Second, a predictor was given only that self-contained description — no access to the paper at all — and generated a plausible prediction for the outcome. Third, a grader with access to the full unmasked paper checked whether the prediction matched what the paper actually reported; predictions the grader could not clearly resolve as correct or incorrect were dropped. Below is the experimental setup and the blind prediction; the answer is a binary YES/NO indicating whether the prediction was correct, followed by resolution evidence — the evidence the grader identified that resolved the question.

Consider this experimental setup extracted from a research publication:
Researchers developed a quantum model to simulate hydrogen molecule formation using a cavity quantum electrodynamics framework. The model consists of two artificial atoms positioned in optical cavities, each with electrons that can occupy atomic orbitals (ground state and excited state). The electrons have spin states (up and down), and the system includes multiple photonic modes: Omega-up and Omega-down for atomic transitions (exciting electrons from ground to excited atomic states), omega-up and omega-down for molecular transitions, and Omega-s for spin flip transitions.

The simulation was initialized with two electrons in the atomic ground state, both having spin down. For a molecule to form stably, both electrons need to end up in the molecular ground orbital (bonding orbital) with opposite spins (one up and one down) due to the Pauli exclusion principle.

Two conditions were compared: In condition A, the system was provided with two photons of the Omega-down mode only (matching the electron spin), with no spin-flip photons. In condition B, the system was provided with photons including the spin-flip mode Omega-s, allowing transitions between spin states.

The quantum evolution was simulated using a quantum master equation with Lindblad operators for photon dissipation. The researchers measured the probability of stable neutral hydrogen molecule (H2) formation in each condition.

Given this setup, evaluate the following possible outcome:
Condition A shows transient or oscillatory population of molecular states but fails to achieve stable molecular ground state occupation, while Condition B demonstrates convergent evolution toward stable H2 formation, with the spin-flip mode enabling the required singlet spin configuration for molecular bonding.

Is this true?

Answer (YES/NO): NO